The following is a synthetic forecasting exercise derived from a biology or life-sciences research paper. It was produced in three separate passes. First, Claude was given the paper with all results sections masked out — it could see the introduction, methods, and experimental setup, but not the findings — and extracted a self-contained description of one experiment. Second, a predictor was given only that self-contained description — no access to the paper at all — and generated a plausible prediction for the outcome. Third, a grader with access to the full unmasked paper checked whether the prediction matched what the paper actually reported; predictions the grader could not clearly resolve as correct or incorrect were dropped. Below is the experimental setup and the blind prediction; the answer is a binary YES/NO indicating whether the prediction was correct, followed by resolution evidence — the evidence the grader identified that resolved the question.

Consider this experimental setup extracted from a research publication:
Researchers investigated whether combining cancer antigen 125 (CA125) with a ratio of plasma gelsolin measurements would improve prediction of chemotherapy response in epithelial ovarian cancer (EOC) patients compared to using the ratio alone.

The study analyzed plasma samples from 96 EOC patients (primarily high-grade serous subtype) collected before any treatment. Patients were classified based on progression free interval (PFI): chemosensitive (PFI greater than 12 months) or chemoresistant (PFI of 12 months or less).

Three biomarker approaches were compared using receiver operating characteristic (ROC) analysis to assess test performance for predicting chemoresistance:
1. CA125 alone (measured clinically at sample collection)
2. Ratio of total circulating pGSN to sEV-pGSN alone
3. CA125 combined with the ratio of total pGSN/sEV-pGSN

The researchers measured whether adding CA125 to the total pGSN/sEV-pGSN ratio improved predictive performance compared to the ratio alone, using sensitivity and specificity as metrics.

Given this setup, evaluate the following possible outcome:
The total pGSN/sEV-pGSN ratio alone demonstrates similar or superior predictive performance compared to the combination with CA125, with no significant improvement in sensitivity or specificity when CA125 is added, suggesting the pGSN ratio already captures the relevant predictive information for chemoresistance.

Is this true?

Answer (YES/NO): YES